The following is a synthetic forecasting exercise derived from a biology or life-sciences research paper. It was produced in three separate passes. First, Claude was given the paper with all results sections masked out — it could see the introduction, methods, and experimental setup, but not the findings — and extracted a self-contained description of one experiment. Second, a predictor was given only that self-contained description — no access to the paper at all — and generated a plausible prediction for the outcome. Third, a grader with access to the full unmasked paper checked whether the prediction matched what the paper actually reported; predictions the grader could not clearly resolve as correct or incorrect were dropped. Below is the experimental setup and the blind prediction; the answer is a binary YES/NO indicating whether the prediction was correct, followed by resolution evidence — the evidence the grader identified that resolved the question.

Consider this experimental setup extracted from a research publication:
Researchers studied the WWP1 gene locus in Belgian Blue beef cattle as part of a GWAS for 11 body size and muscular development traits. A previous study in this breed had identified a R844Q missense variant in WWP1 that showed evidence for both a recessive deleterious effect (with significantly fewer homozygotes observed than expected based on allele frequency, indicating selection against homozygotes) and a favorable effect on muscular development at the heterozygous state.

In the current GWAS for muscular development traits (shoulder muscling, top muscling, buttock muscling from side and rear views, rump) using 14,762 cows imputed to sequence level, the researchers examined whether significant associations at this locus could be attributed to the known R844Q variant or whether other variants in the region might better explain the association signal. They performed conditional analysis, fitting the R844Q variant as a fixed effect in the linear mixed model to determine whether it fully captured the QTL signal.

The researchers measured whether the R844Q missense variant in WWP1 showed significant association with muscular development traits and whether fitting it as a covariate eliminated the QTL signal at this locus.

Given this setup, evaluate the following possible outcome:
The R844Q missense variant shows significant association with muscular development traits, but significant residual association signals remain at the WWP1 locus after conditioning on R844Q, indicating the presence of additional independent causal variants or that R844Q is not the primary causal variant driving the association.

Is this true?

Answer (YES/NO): NO